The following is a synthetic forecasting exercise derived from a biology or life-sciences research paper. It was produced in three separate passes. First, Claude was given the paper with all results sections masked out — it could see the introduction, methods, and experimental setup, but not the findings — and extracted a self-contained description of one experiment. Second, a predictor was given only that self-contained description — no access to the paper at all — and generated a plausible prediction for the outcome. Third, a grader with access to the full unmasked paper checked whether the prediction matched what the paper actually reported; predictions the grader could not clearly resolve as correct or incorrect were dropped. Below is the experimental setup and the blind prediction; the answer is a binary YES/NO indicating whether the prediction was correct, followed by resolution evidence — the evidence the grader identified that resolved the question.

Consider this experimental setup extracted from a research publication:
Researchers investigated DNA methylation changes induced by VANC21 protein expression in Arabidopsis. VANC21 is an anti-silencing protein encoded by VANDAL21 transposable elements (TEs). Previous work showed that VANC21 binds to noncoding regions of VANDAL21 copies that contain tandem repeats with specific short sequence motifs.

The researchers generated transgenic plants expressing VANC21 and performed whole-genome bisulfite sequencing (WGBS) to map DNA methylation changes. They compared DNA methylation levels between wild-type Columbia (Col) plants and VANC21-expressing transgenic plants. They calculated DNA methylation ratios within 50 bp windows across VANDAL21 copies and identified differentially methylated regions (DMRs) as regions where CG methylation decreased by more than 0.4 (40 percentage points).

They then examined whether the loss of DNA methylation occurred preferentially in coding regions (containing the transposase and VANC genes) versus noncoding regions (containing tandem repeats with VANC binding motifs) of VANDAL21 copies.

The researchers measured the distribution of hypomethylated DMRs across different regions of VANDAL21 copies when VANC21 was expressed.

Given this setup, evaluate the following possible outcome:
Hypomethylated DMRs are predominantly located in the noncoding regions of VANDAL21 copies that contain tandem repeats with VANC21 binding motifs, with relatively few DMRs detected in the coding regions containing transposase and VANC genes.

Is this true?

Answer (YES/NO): NO